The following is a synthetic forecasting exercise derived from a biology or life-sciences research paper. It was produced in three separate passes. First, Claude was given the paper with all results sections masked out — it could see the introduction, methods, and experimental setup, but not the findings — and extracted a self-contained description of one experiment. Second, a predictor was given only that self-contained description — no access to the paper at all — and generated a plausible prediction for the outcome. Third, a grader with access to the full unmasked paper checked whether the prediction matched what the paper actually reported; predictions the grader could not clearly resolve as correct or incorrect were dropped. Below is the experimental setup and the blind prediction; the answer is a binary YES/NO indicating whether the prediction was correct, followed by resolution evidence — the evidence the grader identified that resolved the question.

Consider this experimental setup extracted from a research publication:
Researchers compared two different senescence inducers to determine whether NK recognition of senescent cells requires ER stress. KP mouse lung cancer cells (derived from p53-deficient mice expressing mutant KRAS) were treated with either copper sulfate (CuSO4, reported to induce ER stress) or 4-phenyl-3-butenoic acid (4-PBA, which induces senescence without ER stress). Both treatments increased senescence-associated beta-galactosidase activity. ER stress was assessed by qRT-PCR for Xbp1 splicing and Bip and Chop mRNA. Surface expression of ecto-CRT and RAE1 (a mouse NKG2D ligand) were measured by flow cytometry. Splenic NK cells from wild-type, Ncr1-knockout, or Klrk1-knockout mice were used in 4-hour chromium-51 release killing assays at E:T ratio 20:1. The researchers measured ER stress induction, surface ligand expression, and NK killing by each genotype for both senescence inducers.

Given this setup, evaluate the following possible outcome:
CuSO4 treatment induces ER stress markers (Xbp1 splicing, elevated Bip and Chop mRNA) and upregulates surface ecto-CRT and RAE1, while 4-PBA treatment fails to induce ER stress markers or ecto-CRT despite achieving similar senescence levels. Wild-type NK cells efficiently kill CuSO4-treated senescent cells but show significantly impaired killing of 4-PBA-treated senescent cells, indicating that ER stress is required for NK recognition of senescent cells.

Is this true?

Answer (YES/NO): NO